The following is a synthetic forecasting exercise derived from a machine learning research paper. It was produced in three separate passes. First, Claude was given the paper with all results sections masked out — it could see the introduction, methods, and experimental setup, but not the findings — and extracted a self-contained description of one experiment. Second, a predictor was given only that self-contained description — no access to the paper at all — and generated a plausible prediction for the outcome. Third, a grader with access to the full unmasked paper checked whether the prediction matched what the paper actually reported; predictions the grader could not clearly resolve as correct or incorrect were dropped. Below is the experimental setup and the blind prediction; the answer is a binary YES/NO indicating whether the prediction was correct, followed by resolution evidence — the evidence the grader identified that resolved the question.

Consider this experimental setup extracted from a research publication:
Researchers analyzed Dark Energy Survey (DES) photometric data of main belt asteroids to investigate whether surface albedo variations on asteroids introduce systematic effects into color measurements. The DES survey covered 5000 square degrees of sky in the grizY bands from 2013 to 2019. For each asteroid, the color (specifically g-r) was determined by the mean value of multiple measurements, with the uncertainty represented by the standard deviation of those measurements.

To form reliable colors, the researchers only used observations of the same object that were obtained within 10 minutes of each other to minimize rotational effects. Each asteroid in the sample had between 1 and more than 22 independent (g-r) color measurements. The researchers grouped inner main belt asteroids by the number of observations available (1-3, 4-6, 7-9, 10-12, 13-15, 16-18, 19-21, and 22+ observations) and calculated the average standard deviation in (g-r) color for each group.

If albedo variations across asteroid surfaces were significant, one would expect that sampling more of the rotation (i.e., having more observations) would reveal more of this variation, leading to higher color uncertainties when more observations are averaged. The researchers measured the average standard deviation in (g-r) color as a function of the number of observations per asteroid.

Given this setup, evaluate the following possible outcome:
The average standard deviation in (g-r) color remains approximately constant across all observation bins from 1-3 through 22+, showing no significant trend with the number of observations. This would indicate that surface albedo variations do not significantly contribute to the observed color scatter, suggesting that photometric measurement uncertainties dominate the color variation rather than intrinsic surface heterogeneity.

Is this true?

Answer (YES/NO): YES